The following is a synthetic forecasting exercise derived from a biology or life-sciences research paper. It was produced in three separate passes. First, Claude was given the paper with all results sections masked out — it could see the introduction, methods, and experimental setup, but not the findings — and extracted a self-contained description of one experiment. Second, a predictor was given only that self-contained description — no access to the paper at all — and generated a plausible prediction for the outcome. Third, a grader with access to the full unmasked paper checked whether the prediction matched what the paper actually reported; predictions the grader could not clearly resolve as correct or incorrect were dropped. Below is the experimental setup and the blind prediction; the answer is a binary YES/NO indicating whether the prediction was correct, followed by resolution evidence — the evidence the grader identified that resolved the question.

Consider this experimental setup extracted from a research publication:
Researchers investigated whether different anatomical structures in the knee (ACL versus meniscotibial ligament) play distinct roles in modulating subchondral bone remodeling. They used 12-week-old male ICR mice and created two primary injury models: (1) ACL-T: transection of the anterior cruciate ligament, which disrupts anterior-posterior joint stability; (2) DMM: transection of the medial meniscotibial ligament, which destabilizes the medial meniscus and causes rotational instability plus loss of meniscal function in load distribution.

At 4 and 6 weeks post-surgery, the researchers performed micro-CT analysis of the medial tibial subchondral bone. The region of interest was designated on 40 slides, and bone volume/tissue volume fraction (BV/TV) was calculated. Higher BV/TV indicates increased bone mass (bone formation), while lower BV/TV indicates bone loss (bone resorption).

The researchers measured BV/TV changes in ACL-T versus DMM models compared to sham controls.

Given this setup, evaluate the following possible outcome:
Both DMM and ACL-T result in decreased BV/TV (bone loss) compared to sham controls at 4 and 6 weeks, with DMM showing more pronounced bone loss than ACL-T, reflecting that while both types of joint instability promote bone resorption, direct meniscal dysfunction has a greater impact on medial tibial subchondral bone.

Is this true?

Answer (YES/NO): NO